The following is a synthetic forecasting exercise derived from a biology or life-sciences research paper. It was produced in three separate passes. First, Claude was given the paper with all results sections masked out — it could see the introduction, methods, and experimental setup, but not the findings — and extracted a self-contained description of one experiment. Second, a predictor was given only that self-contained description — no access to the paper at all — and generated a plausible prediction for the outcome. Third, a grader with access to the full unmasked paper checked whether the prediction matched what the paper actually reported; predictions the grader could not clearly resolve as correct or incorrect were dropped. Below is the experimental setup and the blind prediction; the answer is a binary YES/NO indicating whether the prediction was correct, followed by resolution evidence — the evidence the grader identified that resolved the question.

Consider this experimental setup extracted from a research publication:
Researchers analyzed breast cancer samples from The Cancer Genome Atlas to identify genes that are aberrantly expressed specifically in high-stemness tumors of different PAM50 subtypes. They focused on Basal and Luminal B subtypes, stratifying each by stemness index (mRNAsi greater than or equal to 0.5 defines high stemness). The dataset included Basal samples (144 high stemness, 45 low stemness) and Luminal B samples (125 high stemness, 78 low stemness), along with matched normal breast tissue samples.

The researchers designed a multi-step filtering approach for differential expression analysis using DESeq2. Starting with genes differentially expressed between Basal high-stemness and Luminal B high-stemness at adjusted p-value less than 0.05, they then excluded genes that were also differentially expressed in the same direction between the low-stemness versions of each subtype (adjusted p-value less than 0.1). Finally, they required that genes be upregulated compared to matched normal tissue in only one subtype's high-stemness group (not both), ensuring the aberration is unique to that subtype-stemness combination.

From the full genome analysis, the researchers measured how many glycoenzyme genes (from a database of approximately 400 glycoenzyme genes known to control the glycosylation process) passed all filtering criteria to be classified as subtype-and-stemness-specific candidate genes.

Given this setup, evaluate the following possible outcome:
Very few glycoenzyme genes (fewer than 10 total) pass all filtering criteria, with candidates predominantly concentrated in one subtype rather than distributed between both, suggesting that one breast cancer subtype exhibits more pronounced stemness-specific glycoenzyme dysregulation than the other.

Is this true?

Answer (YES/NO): NO